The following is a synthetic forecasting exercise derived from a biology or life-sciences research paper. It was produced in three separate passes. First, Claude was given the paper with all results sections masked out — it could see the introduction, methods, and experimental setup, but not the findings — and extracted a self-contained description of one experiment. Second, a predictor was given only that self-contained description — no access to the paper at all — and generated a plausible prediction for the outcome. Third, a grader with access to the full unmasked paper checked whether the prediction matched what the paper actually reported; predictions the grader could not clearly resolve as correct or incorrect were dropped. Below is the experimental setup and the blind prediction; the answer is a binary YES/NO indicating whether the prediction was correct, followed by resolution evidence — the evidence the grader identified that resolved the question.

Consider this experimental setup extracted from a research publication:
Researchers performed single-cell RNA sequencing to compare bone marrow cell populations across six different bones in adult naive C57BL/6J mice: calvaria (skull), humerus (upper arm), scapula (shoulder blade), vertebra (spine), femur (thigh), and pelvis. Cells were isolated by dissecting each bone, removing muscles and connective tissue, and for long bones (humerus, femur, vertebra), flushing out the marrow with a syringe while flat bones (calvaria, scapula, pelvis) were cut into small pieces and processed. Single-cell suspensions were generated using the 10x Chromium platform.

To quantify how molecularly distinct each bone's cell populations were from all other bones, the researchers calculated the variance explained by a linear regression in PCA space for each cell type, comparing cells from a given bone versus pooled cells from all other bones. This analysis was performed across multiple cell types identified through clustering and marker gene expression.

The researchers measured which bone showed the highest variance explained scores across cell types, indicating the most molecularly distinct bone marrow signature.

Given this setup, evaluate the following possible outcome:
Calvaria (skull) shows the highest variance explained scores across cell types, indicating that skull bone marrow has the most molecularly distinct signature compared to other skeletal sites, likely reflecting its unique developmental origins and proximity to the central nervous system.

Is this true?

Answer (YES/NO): NO